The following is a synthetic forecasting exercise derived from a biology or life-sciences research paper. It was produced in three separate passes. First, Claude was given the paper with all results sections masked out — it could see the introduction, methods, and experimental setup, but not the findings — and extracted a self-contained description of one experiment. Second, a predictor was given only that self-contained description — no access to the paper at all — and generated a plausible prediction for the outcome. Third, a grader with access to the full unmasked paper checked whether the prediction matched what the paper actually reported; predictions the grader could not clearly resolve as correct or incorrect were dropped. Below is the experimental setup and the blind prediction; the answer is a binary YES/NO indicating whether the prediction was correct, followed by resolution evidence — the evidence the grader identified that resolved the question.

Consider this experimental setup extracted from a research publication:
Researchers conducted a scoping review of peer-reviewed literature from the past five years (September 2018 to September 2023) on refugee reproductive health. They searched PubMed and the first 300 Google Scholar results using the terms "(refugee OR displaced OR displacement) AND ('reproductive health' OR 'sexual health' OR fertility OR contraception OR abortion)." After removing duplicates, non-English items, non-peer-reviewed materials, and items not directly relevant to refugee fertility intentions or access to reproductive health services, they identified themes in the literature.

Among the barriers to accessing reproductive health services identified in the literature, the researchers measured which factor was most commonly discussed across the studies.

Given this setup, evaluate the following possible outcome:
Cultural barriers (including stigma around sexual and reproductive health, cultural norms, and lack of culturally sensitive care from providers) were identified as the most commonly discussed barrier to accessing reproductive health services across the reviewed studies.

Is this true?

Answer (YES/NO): NO